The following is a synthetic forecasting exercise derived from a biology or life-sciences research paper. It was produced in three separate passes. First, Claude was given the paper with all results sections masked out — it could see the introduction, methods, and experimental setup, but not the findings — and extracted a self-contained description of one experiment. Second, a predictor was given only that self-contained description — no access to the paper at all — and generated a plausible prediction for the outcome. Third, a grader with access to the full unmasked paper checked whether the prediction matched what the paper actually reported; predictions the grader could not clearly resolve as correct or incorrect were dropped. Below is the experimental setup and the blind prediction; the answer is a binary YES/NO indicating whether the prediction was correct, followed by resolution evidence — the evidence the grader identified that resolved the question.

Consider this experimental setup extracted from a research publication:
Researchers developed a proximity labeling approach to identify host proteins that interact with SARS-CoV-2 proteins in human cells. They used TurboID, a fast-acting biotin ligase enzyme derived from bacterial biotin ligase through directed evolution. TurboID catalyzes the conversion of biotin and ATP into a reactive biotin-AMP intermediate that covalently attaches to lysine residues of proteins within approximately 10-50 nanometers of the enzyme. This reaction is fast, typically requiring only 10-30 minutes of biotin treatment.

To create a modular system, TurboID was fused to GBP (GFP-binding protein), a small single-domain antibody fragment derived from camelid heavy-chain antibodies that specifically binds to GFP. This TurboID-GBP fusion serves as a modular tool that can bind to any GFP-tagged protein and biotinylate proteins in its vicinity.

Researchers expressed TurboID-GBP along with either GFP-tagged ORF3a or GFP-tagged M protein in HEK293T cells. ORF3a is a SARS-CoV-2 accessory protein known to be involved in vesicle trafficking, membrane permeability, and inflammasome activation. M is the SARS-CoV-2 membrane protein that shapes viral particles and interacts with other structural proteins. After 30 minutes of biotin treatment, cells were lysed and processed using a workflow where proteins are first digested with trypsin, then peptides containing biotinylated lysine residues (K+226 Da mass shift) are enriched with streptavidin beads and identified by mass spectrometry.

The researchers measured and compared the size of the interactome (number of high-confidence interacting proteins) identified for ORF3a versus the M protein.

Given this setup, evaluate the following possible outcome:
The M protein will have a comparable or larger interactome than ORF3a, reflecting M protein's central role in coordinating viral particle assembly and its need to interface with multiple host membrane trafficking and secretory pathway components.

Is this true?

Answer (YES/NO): YES